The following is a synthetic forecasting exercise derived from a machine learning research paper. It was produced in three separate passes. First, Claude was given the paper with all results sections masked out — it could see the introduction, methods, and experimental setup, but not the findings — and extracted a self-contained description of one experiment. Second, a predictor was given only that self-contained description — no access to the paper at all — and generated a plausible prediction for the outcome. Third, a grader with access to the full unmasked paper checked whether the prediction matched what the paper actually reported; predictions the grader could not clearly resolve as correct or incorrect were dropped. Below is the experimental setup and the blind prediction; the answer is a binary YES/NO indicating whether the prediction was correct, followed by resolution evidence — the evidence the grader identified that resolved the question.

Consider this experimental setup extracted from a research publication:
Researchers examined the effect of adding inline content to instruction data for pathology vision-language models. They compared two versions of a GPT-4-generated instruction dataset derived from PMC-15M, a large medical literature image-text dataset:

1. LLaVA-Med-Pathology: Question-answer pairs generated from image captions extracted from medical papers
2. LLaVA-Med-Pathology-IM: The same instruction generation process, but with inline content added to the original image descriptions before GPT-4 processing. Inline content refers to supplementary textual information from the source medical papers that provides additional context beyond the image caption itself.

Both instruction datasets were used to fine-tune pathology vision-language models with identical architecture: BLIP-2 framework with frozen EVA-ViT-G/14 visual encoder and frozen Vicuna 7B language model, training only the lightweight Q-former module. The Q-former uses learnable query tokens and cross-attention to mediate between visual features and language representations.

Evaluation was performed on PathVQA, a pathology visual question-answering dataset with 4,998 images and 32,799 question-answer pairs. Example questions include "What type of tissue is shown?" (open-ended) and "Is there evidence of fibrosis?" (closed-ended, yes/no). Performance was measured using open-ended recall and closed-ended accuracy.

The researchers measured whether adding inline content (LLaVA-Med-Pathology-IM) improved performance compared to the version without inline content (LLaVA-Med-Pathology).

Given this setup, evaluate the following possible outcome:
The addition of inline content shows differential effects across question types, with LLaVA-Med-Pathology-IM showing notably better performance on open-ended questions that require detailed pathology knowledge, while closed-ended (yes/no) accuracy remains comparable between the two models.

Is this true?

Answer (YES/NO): NO